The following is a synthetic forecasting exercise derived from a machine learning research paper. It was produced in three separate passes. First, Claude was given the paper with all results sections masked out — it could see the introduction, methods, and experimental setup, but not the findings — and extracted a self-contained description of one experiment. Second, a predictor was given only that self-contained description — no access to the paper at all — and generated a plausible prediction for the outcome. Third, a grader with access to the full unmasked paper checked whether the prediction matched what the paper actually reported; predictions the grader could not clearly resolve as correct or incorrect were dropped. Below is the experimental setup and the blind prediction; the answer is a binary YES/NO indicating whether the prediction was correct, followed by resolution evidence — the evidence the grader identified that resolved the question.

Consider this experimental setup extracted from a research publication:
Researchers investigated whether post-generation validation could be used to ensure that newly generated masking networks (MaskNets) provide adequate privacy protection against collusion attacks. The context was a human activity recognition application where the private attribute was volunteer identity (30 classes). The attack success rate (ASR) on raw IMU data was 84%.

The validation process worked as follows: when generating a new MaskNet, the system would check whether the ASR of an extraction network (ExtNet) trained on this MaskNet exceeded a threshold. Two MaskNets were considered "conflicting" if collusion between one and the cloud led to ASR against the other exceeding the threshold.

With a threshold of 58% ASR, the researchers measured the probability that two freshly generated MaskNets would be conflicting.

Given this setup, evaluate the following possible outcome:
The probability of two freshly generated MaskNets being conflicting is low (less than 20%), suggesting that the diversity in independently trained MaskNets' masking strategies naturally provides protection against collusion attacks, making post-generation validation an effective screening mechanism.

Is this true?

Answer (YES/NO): YES